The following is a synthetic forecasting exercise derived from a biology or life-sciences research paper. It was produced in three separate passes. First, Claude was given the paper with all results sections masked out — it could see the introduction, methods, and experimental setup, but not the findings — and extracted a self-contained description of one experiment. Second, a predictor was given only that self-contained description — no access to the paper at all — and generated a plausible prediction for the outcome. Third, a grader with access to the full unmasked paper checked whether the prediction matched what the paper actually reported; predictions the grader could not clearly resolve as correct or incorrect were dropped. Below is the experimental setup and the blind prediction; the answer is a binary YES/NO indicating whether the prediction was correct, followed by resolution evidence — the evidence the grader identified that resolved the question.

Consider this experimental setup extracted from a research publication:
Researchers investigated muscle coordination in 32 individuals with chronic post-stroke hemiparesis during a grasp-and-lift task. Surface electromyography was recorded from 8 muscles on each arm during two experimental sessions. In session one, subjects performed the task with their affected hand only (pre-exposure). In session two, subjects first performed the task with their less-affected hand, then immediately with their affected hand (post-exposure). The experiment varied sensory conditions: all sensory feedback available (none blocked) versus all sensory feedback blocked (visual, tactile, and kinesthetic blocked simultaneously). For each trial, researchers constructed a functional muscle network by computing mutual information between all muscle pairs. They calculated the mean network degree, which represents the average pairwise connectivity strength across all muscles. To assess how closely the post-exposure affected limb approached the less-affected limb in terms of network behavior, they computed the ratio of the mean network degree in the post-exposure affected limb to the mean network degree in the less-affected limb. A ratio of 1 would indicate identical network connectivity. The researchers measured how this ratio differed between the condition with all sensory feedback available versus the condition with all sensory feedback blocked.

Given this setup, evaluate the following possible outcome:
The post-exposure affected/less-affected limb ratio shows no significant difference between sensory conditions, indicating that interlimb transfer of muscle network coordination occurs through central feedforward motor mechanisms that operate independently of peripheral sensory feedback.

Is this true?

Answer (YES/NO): NO